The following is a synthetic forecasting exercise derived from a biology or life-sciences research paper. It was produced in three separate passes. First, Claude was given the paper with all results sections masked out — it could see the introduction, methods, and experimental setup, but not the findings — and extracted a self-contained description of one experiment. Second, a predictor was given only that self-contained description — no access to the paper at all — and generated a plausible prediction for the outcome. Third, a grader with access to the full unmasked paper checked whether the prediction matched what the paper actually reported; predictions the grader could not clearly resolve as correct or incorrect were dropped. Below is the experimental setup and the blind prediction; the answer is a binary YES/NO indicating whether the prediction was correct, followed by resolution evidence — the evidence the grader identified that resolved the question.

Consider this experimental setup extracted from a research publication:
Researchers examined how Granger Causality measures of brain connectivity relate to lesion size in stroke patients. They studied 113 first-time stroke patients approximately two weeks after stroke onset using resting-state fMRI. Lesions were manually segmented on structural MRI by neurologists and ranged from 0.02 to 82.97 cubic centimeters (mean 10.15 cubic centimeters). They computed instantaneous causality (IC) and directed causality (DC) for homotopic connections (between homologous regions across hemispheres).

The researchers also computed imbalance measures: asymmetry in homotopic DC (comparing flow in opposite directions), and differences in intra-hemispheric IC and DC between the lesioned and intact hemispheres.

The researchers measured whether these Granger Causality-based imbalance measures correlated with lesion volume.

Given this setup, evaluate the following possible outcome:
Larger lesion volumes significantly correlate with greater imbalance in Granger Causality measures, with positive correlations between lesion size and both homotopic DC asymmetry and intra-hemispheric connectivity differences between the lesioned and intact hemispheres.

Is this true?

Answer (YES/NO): YES